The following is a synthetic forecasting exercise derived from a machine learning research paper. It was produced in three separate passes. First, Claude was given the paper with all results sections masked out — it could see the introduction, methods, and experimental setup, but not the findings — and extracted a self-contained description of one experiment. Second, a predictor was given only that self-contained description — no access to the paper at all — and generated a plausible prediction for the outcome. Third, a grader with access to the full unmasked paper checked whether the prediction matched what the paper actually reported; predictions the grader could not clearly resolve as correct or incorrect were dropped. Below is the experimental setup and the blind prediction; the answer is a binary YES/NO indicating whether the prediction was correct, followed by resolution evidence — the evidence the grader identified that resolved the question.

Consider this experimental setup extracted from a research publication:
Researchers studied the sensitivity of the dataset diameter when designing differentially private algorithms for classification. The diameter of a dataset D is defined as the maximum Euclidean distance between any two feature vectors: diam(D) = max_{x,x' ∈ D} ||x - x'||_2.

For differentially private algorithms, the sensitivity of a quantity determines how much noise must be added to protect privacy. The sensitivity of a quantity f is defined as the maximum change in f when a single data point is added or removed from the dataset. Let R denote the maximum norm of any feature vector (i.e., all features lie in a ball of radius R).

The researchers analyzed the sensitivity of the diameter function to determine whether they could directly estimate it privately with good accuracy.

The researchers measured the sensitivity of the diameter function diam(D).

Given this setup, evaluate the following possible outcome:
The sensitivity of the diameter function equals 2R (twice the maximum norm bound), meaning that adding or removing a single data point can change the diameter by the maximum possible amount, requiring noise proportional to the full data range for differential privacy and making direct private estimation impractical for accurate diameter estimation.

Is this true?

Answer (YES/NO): NO